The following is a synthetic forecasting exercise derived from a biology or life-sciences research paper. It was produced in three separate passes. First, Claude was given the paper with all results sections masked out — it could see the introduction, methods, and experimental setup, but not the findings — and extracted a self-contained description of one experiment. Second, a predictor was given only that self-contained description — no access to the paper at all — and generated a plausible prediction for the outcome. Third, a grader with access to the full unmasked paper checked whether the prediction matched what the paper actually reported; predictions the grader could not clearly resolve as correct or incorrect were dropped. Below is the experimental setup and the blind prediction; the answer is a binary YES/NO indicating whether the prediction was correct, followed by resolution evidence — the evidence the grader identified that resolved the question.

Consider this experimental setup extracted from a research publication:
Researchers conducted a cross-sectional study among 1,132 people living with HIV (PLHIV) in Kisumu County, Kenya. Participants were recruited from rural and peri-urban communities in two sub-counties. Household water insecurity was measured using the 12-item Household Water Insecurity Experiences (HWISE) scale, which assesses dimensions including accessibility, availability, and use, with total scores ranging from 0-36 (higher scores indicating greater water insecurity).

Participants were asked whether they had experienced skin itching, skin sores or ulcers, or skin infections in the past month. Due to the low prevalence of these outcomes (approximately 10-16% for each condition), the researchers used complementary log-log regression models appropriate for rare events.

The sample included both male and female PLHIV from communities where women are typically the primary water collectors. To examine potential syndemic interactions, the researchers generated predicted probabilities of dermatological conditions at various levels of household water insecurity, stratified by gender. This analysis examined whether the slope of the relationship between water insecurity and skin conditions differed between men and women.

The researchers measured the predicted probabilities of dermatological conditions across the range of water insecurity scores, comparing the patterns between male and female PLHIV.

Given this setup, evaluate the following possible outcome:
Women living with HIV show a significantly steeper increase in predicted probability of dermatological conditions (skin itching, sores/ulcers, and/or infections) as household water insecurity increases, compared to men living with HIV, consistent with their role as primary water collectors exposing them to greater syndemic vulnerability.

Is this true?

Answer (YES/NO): NO